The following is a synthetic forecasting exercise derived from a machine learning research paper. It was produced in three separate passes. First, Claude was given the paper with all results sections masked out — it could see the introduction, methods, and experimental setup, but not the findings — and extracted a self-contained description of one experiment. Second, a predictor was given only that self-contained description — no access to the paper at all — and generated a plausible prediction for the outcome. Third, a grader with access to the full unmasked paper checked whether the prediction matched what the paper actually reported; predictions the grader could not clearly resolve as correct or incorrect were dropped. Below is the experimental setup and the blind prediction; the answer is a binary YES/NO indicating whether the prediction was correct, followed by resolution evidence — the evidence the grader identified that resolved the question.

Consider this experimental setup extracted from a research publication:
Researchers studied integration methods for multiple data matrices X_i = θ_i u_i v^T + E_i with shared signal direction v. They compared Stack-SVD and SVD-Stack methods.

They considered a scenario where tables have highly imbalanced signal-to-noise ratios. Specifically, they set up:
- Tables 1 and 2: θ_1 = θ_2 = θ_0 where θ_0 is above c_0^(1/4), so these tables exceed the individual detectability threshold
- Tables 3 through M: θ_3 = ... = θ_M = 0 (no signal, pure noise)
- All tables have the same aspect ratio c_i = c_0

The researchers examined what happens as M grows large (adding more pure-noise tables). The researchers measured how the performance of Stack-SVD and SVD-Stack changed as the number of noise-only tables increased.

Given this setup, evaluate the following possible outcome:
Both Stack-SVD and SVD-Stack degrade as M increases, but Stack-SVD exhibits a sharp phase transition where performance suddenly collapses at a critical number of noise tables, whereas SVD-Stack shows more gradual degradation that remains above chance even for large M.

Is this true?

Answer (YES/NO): NO